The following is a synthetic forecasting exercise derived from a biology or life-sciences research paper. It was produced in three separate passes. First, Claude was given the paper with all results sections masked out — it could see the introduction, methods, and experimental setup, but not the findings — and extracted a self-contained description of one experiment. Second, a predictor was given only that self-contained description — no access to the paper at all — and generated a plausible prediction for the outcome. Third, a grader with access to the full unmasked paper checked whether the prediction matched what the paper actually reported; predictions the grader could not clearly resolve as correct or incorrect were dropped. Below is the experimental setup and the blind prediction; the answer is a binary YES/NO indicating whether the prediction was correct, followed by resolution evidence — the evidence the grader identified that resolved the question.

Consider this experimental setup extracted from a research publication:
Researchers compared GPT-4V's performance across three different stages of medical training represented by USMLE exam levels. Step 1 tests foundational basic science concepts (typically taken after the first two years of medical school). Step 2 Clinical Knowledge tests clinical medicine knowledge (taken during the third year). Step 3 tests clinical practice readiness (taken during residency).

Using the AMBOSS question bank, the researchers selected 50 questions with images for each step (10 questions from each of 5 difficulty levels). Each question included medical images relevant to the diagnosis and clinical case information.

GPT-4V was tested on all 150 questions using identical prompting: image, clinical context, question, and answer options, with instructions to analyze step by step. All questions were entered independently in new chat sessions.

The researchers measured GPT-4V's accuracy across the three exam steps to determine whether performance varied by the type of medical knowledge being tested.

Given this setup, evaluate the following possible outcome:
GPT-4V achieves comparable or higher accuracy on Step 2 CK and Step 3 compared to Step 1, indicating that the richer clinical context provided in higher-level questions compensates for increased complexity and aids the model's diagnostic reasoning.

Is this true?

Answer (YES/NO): YES